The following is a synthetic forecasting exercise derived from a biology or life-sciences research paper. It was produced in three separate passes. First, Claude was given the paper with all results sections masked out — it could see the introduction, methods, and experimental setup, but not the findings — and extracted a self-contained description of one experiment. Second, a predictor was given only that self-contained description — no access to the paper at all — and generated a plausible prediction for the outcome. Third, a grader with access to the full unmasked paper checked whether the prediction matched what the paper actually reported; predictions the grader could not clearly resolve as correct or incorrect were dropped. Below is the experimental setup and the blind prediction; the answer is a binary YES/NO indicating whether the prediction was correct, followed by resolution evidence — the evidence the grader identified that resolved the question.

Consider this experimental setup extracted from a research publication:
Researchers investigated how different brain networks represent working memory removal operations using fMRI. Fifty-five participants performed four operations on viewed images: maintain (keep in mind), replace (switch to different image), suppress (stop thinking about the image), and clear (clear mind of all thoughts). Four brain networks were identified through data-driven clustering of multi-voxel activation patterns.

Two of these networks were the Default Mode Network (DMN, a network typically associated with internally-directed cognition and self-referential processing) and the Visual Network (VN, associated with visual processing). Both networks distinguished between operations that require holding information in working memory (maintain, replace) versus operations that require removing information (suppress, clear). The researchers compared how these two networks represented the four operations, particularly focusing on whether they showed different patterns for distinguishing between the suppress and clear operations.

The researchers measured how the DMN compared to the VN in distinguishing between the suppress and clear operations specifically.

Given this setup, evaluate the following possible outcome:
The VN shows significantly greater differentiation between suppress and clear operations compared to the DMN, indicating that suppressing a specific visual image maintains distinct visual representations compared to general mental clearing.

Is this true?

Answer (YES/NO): NO